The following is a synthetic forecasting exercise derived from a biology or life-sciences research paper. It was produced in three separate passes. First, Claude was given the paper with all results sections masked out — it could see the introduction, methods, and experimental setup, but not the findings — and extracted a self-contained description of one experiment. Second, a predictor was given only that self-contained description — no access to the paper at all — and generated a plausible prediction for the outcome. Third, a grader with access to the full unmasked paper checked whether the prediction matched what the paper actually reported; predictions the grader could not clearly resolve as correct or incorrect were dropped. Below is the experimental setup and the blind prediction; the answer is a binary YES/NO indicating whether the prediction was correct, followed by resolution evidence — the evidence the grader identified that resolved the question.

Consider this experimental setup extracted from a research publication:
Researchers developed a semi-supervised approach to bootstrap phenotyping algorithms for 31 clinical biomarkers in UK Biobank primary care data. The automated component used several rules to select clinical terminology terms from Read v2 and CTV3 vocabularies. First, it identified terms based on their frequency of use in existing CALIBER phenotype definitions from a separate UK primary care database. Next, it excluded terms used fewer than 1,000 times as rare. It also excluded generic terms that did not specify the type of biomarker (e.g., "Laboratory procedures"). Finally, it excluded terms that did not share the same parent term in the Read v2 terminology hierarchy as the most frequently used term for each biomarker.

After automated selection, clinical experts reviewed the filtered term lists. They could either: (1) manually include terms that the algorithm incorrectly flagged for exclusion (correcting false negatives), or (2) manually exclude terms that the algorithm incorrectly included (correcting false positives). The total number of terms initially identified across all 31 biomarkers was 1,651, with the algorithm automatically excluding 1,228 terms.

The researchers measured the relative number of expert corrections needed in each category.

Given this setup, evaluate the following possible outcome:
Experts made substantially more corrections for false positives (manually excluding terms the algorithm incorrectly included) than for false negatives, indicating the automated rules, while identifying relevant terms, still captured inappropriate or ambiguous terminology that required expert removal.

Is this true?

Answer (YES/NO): YES